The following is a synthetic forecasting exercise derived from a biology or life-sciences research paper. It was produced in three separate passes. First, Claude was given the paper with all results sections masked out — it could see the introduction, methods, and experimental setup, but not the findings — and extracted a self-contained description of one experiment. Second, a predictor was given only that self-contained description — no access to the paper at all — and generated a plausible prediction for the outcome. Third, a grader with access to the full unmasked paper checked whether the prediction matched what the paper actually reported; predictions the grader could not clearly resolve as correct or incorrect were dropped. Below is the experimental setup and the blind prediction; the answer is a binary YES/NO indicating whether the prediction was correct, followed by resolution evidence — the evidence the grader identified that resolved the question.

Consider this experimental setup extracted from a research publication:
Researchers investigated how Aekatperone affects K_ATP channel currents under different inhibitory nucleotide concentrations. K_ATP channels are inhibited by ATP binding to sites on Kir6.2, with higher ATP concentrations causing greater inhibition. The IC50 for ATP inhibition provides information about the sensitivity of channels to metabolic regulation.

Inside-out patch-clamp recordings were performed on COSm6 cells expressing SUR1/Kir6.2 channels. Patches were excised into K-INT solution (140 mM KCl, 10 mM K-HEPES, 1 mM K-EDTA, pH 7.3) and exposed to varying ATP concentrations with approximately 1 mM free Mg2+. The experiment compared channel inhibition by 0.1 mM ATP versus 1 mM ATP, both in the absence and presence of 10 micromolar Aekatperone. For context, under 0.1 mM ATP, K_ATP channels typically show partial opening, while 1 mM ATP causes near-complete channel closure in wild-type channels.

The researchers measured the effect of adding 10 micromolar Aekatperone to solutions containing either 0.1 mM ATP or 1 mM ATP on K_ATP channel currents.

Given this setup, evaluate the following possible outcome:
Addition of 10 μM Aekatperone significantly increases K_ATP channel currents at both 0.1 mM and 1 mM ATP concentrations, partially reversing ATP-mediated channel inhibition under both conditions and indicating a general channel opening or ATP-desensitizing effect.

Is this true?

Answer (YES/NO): NO